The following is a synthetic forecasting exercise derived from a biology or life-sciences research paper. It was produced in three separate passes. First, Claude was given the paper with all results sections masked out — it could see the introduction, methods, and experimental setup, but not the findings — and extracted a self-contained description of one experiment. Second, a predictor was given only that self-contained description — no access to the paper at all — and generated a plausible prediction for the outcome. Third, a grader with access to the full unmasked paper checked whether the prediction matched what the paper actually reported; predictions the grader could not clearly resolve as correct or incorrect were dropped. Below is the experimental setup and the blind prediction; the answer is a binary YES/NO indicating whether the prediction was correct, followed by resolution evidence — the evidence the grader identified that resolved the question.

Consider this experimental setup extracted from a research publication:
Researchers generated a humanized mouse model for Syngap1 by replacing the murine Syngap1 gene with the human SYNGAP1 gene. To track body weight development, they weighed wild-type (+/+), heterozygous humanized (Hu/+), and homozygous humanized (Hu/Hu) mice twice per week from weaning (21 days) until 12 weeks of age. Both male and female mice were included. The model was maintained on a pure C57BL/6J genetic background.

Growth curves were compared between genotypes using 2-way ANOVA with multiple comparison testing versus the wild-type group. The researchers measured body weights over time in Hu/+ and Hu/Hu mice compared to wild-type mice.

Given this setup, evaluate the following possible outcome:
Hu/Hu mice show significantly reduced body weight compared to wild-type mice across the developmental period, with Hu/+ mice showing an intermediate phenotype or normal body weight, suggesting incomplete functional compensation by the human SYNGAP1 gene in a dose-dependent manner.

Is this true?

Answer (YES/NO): NO